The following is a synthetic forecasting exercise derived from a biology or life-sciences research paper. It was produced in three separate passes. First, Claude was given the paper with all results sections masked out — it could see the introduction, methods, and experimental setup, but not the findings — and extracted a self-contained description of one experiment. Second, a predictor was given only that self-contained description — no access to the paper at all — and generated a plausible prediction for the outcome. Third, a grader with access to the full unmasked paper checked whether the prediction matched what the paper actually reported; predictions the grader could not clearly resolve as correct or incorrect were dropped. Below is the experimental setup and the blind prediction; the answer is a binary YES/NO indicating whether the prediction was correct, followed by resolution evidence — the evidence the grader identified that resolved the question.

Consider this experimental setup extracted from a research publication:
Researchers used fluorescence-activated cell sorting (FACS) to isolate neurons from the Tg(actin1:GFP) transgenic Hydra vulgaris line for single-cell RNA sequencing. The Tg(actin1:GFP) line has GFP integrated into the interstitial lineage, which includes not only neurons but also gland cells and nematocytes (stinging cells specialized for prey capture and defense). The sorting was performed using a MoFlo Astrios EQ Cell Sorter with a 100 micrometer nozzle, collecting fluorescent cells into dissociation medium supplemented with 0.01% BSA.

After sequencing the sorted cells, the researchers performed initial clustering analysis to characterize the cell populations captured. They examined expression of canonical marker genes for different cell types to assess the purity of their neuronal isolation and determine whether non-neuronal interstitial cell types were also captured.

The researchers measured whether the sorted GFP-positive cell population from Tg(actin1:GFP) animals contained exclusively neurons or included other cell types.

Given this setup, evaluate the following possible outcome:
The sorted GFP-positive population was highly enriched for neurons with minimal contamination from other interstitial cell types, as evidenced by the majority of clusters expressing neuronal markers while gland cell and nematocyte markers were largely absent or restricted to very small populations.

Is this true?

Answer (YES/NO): YES